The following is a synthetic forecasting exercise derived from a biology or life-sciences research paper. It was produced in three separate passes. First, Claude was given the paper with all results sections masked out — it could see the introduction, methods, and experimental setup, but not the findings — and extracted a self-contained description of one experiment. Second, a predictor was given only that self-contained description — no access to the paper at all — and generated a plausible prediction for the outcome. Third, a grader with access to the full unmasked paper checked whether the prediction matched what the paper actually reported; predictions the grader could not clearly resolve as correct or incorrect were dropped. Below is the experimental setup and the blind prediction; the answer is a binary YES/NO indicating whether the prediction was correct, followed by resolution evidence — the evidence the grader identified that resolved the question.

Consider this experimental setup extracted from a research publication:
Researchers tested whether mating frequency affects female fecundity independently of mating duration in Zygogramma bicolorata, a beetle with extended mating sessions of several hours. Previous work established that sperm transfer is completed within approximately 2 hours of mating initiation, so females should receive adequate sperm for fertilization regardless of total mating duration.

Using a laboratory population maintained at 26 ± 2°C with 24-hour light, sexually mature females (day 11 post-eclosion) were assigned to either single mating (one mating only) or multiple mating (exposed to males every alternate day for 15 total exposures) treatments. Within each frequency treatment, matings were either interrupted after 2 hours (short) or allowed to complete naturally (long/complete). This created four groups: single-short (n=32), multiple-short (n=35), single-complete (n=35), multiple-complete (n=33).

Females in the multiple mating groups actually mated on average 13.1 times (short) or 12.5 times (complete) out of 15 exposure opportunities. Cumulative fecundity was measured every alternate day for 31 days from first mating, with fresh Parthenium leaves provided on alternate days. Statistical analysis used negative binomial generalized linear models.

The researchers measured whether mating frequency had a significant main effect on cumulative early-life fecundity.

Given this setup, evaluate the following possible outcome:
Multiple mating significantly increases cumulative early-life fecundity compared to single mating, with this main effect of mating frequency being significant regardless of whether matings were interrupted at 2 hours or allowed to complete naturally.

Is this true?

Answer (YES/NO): NO